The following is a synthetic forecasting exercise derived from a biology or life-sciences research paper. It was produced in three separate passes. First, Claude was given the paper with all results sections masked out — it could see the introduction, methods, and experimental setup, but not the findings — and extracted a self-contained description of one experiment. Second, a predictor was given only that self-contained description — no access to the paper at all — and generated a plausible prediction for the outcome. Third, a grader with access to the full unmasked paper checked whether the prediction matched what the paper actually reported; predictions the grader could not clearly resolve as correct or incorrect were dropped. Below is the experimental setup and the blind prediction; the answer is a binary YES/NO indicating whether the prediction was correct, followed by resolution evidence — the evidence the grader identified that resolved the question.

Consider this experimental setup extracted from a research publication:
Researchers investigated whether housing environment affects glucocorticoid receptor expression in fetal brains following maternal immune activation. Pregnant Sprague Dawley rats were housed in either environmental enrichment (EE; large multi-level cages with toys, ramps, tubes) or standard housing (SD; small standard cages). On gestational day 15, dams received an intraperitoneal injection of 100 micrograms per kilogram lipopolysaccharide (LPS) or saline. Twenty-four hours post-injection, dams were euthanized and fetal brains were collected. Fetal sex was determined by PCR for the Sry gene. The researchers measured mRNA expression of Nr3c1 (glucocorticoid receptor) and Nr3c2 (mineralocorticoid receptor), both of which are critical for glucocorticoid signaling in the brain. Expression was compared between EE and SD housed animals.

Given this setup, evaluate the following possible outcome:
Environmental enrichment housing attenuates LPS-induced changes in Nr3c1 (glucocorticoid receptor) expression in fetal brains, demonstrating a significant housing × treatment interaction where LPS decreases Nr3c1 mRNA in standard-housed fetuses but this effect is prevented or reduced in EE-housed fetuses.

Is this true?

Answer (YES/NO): NO